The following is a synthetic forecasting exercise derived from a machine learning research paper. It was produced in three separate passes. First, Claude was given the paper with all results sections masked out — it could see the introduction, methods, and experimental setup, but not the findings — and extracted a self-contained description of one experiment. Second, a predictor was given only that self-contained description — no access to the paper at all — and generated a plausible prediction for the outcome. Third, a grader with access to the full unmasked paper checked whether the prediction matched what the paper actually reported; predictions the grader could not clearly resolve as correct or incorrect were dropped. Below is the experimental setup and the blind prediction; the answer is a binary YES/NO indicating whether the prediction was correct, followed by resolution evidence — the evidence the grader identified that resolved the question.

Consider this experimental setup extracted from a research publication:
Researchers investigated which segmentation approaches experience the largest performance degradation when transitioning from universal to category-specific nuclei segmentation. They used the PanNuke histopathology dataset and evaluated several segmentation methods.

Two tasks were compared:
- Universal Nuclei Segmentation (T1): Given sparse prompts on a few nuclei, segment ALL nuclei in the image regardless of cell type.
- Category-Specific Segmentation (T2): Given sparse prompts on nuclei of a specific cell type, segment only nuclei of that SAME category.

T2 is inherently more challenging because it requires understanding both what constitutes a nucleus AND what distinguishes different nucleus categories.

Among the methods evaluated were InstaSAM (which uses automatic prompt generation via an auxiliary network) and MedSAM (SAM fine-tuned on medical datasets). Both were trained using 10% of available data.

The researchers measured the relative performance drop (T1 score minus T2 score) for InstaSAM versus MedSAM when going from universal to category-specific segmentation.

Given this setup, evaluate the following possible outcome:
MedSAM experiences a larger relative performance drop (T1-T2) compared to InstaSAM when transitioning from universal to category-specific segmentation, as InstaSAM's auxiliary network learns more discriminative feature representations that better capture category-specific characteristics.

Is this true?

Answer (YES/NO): NO